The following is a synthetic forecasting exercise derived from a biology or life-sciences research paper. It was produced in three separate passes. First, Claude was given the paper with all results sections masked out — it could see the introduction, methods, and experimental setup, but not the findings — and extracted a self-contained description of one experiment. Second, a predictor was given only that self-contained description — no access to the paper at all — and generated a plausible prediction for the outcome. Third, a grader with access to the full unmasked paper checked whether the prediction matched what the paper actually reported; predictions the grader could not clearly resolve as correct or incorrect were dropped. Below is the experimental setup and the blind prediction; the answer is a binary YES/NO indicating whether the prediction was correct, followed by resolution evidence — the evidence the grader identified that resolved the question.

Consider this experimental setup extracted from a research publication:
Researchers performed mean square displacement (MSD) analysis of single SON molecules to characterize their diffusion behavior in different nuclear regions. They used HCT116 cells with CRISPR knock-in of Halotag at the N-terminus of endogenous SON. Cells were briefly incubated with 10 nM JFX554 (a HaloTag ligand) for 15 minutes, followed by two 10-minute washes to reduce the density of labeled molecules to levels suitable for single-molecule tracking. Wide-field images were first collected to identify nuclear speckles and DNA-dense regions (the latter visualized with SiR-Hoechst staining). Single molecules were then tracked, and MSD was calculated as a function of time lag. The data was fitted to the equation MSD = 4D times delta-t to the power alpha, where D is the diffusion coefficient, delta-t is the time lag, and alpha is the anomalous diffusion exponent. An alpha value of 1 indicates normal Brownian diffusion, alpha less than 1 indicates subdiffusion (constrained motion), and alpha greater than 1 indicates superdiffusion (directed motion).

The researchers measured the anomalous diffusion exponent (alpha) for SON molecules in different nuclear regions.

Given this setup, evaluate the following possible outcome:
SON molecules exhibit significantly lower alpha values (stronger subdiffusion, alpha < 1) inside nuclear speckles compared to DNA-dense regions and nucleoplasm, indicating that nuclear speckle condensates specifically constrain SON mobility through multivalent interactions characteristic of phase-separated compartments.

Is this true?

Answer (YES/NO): NO